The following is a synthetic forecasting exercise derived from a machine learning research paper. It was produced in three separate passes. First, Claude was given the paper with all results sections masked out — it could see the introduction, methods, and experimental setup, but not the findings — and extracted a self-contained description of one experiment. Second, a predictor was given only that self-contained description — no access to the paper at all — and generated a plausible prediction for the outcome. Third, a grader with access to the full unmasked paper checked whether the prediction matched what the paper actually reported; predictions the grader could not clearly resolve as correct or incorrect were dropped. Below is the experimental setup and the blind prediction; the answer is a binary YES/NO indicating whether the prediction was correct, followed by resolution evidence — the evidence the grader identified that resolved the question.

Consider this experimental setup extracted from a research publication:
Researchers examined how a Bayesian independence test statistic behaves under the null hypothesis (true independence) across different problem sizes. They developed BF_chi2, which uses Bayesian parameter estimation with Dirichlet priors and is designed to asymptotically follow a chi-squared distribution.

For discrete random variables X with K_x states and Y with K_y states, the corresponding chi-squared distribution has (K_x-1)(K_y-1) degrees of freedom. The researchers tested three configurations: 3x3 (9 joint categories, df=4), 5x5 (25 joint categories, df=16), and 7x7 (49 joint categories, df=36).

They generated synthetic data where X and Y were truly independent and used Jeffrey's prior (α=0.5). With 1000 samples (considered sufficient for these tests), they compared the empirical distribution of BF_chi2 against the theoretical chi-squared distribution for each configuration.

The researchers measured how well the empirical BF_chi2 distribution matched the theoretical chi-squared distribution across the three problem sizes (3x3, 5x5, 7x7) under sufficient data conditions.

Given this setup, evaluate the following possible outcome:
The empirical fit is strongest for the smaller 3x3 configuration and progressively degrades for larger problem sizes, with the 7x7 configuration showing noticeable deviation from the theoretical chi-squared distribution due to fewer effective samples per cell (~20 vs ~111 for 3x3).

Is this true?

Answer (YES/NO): NO